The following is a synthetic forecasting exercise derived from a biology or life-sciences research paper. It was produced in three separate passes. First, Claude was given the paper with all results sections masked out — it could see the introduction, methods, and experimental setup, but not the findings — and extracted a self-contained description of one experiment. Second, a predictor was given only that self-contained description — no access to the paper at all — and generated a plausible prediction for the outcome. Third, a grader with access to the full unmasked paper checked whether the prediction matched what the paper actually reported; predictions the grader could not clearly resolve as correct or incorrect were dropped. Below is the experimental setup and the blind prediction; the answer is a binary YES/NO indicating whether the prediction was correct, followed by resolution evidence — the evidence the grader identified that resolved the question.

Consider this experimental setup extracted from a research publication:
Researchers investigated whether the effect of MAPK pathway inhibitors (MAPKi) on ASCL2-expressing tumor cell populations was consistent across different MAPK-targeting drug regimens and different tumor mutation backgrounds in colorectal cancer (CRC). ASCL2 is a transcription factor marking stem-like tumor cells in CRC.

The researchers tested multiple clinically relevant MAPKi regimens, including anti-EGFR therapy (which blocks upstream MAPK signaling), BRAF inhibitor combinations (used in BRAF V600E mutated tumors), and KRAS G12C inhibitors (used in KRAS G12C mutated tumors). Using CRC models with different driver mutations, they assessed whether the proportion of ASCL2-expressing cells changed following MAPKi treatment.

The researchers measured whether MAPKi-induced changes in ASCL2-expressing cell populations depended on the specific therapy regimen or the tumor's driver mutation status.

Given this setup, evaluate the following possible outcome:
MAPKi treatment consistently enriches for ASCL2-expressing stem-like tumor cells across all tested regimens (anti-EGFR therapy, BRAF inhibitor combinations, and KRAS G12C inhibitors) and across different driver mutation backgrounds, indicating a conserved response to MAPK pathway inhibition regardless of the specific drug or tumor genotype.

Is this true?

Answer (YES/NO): YES